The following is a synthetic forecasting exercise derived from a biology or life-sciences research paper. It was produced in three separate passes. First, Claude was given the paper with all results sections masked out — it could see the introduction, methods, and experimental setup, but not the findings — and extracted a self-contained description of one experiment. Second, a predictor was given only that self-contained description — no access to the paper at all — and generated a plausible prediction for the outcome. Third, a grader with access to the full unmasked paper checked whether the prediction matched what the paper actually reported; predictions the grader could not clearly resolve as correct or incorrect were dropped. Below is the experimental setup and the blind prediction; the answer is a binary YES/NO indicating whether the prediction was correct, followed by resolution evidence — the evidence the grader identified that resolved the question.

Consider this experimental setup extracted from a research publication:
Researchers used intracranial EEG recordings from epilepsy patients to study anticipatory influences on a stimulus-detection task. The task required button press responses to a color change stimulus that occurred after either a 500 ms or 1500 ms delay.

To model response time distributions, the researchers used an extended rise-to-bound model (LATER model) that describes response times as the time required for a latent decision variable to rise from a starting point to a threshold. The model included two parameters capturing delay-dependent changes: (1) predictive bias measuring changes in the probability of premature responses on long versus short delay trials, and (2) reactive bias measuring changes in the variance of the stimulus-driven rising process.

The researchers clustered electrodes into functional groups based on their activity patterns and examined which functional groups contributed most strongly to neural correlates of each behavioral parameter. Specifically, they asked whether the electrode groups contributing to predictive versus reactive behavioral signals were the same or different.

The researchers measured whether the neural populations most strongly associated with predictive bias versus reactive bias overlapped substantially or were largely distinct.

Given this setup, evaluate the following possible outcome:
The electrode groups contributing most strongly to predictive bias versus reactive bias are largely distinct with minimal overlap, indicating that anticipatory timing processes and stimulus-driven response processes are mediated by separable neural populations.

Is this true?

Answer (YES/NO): YES